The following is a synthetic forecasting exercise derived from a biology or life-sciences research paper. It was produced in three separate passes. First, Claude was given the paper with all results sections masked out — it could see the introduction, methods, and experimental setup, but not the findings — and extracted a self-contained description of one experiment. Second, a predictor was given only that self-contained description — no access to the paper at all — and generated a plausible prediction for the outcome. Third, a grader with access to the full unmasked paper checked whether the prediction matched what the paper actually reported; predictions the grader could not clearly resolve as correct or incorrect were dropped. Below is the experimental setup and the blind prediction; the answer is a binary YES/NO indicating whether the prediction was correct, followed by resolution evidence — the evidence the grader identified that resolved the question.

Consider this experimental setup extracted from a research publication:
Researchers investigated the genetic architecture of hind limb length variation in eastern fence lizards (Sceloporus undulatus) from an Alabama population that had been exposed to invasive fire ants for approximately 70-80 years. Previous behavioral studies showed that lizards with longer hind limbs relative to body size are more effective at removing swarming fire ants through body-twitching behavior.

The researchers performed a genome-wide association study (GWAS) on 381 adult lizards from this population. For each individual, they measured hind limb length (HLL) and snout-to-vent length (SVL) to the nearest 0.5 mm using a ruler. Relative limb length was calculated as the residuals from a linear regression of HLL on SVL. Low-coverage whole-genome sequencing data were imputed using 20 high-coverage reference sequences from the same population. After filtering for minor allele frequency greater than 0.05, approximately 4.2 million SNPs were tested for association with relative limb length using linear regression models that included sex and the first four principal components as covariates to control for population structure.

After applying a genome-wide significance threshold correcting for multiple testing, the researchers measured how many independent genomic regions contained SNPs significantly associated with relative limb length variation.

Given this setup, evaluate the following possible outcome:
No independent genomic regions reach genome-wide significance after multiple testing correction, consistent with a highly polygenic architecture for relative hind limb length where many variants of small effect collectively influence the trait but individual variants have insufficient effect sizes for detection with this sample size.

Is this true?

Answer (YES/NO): NO